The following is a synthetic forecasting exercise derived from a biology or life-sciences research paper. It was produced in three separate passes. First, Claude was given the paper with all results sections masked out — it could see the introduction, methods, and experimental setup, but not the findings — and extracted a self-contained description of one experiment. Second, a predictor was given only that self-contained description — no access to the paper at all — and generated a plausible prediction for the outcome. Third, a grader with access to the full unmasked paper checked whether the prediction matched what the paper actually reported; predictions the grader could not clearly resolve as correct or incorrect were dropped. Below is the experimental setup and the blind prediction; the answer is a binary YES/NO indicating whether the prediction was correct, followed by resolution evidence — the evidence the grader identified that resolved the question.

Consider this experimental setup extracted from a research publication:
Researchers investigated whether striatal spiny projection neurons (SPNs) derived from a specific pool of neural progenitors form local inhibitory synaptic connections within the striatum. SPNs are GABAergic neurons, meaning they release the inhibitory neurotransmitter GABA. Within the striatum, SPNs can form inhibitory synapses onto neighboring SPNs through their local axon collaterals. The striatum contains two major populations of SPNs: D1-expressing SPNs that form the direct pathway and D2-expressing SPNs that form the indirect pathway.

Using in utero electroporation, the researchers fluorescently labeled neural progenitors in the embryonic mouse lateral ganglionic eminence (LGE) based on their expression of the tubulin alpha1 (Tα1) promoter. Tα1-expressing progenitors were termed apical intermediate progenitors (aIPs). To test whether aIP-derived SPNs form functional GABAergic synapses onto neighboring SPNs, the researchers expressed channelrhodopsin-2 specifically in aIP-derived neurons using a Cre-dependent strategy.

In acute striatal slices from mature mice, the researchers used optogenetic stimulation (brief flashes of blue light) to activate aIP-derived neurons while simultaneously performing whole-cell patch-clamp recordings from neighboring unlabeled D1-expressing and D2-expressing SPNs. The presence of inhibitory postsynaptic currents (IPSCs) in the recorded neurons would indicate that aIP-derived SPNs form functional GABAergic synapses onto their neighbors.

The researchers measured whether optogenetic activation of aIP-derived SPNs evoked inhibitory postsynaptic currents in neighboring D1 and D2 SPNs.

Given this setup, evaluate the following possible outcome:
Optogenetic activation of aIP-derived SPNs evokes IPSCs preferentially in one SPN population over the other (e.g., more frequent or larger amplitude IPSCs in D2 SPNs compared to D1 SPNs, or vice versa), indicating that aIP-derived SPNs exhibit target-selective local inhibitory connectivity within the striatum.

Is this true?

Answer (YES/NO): NO